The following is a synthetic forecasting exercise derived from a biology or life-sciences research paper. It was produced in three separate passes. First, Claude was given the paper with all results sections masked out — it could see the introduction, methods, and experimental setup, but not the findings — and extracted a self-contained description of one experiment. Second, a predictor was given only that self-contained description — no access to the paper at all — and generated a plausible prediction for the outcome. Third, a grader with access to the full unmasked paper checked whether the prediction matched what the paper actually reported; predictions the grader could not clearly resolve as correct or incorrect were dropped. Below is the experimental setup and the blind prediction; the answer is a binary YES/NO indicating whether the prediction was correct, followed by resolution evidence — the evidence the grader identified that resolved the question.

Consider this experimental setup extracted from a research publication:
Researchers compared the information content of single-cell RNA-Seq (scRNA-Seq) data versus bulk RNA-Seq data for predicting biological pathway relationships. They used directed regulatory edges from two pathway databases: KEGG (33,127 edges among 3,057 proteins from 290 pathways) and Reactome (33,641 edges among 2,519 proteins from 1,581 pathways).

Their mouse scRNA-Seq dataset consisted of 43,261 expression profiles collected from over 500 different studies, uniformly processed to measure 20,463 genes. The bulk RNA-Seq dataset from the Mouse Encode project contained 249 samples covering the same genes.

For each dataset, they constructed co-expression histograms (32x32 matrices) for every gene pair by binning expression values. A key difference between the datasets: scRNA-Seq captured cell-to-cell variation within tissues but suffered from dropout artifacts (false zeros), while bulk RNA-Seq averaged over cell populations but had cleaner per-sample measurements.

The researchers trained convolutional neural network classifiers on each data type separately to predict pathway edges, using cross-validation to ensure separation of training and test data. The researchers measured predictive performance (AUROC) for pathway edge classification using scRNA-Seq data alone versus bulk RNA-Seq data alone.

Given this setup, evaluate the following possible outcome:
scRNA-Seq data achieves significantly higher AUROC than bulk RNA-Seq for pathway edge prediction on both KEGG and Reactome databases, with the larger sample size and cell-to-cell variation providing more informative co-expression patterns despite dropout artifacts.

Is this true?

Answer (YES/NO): NO